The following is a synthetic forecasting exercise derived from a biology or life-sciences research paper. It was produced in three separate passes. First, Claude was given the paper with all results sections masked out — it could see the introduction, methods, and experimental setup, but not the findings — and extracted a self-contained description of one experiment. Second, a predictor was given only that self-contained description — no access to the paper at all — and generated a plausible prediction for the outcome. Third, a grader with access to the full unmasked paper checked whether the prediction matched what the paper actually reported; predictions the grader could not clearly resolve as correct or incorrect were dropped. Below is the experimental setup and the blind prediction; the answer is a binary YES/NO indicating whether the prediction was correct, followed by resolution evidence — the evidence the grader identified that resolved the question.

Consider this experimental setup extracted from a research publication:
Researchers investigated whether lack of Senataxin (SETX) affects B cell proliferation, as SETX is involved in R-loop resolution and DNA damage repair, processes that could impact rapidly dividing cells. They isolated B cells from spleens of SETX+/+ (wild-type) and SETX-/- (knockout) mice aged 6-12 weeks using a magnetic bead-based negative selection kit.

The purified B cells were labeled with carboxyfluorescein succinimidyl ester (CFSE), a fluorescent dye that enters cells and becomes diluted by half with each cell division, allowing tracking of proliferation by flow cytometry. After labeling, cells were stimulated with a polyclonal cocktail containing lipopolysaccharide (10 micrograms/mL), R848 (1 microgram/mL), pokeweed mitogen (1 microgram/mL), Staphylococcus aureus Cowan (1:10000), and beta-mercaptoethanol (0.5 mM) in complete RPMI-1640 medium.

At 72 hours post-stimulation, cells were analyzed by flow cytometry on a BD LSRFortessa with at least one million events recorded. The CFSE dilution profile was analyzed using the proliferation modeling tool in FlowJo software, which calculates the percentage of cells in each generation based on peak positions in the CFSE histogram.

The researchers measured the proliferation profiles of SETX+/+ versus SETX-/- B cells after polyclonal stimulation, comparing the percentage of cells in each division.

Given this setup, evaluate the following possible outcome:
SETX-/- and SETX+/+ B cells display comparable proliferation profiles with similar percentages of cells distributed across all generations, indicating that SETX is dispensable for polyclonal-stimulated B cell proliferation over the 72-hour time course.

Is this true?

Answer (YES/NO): NO